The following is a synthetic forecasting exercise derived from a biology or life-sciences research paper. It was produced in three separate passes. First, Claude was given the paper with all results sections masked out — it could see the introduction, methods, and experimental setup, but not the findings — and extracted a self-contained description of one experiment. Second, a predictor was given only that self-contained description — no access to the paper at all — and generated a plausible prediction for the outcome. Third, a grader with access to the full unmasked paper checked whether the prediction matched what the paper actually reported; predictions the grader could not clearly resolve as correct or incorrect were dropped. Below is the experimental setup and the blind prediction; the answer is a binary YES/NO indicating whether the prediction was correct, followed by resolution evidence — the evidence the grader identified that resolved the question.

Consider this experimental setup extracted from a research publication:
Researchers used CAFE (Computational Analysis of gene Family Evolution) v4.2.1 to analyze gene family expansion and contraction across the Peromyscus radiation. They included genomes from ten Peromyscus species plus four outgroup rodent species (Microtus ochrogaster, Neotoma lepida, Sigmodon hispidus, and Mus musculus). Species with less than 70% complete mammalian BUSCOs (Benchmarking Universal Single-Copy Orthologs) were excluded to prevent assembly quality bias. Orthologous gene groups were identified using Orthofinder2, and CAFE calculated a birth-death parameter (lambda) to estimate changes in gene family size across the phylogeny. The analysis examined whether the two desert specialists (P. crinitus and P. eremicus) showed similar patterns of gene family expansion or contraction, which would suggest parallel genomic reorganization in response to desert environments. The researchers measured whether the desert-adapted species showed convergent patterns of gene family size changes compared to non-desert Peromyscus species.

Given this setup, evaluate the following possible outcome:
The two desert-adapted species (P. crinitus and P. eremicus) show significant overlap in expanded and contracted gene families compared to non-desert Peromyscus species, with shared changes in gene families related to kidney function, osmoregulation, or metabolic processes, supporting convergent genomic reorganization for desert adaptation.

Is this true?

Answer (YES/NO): NO